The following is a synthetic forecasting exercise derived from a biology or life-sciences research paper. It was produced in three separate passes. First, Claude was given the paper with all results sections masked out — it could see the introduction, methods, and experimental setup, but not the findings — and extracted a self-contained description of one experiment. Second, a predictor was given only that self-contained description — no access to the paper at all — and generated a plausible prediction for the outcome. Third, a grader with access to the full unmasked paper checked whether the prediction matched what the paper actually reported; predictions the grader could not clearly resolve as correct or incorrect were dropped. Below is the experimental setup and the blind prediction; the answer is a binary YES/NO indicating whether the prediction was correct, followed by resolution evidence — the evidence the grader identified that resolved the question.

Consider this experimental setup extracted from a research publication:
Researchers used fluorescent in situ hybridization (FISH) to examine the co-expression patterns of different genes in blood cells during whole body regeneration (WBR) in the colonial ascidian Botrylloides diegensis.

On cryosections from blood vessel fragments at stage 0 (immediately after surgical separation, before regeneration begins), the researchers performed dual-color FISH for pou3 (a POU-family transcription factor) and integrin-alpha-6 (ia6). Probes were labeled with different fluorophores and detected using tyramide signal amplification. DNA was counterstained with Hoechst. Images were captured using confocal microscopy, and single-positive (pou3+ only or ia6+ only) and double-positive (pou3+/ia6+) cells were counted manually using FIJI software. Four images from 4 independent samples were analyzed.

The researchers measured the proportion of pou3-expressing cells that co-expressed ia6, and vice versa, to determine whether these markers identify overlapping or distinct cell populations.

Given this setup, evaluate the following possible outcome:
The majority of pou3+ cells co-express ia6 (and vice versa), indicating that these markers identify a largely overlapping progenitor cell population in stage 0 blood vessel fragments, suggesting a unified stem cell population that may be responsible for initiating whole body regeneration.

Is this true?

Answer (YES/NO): YES